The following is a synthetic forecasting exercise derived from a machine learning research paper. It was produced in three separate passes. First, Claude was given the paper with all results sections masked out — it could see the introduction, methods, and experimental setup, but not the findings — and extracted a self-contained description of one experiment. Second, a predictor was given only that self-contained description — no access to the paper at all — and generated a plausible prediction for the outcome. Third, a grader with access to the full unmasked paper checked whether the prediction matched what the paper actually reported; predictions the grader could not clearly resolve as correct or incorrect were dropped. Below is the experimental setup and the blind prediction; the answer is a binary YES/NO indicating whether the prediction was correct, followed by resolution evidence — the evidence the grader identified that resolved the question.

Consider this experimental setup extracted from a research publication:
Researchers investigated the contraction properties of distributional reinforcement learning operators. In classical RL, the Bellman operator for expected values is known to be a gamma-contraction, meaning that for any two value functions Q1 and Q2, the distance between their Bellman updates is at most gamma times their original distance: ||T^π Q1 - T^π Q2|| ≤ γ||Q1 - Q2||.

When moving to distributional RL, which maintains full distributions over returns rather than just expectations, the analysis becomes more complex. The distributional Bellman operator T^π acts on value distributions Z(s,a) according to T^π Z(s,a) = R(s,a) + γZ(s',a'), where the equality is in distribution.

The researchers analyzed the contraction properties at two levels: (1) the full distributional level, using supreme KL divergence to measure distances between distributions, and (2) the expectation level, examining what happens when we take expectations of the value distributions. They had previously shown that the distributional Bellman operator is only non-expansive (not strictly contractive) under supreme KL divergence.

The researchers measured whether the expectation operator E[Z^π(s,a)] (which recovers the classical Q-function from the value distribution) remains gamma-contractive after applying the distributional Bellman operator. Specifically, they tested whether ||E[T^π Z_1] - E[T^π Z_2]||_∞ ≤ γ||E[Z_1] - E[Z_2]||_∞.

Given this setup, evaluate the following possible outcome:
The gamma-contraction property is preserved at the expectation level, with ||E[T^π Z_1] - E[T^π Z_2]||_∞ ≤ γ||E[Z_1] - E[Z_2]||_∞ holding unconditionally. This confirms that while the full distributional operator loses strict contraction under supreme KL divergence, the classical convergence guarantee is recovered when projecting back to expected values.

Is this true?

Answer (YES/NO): YES